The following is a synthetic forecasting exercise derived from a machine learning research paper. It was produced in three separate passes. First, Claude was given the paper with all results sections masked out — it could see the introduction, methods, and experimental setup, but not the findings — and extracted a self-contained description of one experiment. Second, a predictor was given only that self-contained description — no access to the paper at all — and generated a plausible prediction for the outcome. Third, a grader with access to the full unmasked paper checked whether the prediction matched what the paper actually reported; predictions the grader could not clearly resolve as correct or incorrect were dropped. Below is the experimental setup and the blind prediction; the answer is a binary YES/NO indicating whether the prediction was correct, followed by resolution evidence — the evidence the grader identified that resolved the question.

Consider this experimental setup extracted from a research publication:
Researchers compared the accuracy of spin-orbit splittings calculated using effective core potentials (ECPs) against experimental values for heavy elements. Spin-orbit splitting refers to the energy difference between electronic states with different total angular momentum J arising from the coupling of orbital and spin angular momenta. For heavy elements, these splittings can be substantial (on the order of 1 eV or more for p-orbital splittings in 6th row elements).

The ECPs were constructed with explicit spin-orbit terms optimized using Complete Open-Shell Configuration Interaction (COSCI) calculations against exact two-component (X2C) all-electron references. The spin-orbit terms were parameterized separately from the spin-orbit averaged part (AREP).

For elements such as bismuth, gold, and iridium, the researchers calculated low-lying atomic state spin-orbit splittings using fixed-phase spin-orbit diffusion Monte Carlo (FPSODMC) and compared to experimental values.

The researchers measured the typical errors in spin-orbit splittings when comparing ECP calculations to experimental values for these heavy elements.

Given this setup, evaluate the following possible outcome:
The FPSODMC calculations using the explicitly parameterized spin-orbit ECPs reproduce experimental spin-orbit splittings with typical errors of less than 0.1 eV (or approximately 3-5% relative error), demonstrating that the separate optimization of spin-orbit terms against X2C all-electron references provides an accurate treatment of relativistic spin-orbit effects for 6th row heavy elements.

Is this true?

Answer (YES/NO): NO